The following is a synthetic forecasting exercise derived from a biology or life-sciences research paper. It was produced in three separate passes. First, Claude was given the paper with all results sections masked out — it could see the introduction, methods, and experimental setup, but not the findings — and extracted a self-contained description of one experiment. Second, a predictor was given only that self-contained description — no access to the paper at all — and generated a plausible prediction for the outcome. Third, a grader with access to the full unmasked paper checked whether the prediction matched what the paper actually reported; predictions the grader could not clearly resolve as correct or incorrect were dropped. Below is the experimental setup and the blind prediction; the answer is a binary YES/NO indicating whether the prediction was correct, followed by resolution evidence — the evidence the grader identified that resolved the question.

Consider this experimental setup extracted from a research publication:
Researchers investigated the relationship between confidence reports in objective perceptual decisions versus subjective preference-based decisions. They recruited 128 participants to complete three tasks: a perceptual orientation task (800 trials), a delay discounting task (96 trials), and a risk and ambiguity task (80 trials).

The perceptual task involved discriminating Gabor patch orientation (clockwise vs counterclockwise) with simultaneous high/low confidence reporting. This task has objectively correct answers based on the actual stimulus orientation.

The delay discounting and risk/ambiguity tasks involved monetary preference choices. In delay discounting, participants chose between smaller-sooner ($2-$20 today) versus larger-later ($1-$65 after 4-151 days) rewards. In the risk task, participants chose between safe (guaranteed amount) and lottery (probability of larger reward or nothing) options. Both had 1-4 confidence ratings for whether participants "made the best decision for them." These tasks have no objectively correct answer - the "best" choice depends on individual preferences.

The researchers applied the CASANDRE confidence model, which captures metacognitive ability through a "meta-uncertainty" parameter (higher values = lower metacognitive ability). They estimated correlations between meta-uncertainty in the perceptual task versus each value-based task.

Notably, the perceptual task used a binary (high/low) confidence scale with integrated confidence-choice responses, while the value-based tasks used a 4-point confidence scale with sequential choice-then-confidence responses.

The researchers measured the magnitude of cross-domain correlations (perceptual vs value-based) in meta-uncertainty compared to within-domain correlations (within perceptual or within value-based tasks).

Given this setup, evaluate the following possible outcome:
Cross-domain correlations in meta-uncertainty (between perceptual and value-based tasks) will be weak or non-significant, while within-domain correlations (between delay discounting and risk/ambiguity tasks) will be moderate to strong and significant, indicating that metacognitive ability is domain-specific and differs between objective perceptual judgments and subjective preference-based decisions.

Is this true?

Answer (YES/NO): YES